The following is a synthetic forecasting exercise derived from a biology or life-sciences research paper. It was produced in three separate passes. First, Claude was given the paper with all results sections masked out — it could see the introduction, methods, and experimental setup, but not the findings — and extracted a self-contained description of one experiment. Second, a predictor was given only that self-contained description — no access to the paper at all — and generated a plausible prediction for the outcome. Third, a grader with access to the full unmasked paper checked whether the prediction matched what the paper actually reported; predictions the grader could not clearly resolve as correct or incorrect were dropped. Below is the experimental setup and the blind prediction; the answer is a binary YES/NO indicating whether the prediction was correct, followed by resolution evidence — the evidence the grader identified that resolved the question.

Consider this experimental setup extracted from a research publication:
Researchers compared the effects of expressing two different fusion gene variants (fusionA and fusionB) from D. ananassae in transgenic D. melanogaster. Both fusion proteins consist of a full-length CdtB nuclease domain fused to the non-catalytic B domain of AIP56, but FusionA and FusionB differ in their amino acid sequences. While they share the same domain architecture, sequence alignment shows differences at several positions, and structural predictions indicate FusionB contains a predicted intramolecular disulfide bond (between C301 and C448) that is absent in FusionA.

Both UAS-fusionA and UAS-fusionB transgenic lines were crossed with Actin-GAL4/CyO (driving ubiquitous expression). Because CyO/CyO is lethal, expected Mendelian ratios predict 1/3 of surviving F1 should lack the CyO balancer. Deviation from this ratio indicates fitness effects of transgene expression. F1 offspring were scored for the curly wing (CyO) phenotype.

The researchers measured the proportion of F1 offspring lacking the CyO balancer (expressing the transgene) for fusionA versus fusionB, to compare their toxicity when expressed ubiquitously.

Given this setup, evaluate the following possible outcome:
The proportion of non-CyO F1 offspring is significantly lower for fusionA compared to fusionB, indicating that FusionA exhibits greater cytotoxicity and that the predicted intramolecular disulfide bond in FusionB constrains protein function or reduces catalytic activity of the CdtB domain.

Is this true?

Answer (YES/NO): NO